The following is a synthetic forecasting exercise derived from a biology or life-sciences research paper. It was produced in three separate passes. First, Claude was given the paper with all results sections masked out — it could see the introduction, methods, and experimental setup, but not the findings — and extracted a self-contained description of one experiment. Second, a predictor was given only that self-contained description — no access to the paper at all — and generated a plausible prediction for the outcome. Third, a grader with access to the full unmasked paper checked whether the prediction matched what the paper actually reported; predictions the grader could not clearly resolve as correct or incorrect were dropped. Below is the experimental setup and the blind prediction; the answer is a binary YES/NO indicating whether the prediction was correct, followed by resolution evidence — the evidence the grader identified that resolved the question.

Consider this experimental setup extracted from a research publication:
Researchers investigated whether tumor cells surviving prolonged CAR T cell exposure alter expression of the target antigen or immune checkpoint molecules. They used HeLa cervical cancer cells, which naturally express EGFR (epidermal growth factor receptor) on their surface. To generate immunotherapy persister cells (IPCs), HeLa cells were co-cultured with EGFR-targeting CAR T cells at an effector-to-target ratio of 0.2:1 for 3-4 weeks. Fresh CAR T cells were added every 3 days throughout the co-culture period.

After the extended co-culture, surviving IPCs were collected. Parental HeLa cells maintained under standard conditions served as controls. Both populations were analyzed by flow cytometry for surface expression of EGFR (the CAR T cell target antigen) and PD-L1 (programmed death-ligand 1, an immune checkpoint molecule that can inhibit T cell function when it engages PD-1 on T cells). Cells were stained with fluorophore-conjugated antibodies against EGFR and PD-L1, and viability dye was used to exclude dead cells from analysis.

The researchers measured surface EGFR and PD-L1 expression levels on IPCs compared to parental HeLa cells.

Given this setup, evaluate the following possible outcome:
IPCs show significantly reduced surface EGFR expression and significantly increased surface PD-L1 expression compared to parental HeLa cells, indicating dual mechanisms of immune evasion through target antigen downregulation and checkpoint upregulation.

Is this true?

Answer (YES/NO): YES